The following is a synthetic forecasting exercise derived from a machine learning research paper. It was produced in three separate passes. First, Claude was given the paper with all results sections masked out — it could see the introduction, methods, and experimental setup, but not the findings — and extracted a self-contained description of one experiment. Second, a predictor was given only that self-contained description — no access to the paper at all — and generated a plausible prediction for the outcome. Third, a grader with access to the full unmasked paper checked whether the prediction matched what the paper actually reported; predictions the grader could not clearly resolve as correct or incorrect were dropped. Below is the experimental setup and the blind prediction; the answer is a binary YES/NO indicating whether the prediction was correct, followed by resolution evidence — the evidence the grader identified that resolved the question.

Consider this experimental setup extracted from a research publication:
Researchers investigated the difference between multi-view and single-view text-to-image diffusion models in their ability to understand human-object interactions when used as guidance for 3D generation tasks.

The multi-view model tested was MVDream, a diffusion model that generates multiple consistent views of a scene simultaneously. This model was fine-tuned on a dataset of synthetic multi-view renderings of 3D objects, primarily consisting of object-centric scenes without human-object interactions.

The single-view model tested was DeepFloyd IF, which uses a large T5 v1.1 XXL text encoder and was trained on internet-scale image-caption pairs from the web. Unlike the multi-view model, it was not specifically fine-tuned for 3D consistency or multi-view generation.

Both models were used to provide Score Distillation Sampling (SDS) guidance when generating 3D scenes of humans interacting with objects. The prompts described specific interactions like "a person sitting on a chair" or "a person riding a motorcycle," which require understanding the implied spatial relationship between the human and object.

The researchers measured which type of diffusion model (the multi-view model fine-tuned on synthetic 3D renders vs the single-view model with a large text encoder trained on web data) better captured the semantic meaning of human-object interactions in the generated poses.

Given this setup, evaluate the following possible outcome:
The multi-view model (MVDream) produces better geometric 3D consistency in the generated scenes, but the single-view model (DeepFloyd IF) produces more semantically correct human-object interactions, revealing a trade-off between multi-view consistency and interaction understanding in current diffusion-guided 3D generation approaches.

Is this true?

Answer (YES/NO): YES